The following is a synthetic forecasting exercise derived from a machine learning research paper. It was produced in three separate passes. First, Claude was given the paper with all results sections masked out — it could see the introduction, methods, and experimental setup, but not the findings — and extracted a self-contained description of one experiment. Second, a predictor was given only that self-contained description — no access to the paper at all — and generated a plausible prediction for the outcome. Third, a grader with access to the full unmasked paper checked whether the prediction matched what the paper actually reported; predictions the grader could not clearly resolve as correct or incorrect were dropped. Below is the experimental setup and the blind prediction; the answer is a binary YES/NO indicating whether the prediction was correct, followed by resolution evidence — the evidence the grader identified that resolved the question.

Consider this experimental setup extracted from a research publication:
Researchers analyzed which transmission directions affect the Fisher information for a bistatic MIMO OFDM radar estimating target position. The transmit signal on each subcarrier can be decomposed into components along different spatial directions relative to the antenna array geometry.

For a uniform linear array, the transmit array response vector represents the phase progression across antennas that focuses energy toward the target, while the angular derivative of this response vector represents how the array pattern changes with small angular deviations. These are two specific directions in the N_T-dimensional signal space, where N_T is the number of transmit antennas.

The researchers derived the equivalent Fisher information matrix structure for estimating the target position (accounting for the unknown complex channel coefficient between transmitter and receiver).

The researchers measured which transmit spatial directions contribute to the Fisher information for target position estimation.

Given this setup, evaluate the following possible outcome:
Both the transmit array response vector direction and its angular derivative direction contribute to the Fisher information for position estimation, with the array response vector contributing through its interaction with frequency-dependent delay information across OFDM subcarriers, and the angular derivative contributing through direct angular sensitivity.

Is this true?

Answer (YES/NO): NO